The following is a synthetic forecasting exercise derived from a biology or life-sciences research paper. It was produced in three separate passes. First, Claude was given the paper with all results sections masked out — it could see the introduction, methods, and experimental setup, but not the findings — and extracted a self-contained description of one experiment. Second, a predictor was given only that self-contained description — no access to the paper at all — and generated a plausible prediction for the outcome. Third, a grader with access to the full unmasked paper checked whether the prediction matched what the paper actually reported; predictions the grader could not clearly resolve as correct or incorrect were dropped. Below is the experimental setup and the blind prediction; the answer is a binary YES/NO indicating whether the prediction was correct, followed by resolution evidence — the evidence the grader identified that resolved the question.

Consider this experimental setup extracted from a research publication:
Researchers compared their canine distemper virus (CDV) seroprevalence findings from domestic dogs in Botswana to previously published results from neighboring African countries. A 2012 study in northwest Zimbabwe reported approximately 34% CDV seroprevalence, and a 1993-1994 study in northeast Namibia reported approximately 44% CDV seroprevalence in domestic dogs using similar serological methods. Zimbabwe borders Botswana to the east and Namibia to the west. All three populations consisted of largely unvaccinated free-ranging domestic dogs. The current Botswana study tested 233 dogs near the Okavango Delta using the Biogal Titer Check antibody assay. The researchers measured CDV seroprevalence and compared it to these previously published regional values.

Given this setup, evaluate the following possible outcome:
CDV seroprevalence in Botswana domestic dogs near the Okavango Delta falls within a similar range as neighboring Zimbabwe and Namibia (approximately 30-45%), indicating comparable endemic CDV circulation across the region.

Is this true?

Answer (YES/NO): NO